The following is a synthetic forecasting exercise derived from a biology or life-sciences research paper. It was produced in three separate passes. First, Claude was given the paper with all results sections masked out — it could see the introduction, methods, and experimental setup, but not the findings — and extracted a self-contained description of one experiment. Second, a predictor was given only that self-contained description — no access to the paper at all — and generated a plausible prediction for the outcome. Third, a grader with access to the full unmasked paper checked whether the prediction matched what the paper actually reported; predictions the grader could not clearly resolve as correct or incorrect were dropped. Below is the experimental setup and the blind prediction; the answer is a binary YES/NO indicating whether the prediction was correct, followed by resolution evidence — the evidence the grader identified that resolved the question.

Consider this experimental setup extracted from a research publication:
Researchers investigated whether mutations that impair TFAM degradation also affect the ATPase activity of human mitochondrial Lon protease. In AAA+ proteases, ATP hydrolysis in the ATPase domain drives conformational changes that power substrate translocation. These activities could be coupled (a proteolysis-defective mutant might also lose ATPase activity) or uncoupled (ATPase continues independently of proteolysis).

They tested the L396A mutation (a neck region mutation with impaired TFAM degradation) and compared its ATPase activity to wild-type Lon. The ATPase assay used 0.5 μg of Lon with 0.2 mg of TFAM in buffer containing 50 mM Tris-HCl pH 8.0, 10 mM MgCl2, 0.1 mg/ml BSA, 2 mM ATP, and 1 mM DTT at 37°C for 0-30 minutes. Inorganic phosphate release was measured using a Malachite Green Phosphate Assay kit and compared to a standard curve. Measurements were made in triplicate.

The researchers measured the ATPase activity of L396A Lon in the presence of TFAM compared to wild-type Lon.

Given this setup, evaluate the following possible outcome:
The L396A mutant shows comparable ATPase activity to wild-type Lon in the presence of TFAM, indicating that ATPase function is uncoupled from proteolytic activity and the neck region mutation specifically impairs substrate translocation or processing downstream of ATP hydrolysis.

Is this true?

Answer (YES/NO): NO